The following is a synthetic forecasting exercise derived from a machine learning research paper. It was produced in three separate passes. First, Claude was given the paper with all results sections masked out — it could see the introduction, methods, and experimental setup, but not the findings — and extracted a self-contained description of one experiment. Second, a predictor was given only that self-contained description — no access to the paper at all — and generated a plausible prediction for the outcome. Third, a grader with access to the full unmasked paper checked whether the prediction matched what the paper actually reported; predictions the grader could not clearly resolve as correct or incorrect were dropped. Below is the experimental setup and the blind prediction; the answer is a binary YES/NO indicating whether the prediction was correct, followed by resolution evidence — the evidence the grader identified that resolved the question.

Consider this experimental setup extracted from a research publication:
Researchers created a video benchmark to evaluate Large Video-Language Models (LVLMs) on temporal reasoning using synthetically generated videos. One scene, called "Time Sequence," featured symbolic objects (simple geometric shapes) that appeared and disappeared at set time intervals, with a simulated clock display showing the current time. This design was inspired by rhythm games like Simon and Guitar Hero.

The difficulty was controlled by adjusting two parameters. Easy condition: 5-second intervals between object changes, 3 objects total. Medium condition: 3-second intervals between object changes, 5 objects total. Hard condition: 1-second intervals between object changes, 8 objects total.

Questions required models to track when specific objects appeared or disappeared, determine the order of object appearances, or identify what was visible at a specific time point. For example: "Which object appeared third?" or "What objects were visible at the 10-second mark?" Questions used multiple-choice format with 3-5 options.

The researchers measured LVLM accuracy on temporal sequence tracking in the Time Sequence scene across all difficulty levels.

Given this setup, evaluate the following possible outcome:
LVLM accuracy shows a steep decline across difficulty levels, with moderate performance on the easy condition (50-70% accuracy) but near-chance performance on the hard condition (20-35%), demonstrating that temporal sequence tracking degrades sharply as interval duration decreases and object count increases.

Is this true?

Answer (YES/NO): NO